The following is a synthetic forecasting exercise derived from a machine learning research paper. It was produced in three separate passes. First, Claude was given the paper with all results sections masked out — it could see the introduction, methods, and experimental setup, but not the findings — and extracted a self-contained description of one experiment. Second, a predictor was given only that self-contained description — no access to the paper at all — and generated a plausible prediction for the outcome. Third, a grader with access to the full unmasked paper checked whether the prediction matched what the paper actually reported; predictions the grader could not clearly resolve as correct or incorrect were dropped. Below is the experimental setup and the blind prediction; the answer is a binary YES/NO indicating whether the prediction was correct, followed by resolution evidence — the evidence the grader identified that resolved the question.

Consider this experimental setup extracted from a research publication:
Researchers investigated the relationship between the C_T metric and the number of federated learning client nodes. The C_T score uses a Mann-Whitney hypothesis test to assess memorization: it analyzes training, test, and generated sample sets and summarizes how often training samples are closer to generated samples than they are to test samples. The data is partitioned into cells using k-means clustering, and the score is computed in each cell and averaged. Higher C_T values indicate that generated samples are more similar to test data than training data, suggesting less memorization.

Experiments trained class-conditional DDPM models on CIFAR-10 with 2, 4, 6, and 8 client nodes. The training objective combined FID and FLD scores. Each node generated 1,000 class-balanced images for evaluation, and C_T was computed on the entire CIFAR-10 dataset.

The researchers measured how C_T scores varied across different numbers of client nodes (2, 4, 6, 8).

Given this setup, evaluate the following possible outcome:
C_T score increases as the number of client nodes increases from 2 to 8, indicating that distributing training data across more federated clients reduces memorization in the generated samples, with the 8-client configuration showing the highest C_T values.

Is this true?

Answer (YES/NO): NO